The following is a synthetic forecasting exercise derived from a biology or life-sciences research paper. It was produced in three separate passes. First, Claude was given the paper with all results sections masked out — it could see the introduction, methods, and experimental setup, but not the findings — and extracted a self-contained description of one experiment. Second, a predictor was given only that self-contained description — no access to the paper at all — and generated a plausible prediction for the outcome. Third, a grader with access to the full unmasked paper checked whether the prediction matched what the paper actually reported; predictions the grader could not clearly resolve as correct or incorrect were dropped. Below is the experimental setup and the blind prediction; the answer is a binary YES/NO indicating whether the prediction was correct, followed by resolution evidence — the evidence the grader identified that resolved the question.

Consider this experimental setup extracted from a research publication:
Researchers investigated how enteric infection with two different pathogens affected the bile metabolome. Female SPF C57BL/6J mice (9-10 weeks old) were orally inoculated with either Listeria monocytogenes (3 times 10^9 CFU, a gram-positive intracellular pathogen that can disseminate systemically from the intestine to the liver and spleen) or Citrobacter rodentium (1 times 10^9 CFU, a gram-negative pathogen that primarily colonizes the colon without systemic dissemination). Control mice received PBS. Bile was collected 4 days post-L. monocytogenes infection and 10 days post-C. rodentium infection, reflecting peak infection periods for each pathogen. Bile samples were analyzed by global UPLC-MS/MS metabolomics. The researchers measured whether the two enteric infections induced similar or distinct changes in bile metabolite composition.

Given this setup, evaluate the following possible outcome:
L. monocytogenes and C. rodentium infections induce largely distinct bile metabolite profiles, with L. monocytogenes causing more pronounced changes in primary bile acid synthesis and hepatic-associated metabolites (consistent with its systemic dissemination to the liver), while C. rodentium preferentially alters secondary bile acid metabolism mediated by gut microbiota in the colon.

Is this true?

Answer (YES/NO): NO